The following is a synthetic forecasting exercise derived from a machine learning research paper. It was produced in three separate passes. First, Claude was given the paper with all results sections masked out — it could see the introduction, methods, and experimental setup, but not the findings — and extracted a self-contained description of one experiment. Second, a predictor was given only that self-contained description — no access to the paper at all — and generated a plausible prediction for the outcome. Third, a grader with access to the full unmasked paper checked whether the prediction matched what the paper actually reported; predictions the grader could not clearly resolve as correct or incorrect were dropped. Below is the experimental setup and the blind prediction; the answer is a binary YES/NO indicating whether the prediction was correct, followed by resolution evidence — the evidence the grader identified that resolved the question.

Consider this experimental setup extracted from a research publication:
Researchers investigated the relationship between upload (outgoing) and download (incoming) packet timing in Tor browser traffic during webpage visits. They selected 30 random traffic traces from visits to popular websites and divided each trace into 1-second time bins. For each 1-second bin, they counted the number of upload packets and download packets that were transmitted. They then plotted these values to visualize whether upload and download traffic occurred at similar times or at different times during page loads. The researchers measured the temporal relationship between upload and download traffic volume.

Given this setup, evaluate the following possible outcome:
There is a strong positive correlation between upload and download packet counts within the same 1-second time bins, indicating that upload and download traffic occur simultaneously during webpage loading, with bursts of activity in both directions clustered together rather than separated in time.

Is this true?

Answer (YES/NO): YES